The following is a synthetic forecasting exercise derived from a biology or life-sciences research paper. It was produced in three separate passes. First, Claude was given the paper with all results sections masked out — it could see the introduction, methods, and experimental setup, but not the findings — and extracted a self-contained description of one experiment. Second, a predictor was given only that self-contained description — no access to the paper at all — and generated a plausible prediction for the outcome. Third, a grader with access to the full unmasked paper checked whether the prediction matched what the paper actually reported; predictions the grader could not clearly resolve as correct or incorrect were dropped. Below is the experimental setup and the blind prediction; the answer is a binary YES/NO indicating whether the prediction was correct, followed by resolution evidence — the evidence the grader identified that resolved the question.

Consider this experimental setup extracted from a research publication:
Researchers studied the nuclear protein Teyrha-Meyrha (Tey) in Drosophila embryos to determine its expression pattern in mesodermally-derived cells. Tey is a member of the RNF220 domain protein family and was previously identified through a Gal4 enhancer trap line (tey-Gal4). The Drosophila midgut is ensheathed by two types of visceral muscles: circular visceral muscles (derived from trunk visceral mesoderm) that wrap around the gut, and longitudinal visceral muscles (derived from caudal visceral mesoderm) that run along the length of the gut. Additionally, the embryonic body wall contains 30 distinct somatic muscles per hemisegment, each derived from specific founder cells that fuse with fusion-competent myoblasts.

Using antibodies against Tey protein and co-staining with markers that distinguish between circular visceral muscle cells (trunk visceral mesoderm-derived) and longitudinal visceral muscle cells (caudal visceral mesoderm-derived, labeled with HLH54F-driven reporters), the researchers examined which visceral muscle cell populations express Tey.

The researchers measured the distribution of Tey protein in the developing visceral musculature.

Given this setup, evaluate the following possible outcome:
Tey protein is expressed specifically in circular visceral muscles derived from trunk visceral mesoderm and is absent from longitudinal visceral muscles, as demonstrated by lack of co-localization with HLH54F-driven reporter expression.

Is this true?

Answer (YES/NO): NO